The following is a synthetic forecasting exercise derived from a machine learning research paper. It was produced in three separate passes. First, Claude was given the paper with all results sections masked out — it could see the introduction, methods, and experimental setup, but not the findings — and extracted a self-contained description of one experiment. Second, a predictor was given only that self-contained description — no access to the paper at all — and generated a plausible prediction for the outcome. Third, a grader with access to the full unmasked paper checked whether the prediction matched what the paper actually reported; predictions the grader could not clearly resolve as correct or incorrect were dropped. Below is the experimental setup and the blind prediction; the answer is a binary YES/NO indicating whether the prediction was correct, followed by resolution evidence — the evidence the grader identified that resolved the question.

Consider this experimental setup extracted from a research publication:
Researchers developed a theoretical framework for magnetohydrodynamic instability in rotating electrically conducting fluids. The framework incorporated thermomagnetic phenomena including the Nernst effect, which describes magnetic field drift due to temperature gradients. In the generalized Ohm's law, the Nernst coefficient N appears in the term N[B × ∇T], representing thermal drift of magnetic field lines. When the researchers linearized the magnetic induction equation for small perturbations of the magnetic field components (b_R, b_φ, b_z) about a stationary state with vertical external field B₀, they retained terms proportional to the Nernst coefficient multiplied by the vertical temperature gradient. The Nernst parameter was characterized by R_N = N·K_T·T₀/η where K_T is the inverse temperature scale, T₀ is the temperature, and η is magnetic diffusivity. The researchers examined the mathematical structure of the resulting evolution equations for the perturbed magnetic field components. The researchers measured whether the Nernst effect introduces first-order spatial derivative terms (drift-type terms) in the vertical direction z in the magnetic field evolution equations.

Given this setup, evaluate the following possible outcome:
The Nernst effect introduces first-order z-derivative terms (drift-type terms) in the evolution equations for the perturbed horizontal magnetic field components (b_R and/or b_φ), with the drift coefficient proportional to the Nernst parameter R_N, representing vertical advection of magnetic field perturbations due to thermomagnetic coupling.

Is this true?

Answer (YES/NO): YES